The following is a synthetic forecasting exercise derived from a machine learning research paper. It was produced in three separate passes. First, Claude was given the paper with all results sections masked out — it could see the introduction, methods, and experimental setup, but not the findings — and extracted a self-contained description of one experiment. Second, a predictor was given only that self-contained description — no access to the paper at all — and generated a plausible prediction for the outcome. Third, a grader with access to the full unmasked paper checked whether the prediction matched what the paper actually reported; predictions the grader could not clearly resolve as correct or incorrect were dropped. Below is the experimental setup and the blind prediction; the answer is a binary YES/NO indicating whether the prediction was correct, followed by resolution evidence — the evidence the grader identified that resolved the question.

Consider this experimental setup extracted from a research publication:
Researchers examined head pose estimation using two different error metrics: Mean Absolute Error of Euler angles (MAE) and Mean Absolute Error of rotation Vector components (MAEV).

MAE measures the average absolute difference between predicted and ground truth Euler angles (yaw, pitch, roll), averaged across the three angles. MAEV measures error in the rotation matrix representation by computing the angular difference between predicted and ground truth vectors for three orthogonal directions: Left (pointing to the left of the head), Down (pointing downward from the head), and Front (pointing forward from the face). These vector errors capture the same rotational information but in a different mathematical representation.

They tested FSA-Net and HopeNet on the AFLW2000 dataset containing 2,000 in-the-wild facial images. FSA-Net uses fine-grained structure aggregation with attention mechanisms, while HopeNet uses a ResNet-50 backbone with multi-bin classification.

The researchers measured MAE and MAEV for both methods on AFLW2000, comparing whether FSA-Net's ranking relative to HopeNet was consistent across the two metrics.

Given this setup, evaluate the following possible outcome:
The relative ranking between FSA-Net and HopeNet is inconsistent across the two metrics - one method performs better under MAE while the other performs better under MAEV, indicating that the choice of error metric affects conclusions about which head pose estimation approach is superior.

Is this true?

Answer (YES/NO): NO